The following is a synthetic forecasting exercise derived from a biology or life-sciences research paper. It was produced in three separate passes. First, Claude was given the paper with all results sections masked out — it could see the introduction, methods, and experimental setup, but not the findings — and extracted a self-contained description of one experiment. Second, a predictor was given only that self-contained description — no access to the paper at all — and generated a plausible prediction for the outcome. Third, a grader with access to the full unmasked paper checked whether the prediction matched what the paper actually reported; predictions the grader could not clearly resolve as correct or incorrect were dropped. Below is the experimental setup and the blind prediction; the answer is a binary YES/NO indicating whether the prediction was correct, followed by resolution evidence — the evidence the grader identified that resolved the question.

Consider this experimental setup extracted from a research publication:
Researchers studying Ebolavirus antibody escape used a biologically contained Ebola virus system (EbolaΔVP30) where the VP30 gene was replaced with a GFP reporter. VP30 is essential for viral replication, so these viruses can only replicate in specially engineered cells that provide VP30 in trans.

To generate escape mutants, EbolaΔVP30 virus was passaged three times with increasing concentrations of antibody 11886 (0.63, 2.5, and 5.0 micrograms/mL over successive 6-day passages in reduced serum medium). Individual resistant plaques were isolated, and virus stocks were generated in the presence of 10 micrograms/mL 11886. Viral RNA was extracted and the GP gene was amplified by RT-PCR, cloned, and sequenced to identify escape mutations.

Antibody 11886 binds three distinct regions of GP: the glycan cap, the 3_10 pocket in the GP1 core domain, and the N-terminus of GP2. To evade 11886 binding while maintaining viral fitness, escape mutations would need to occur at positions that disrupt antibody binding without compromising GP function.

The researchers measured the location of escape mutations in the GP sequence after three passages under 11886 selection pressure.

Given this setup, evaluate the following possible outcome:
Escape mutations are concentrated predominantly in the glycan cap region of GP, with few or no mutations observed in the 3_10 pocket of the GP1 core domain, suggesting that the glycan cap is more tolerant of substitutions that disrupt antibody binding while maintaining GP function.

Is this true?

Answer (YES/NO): NO